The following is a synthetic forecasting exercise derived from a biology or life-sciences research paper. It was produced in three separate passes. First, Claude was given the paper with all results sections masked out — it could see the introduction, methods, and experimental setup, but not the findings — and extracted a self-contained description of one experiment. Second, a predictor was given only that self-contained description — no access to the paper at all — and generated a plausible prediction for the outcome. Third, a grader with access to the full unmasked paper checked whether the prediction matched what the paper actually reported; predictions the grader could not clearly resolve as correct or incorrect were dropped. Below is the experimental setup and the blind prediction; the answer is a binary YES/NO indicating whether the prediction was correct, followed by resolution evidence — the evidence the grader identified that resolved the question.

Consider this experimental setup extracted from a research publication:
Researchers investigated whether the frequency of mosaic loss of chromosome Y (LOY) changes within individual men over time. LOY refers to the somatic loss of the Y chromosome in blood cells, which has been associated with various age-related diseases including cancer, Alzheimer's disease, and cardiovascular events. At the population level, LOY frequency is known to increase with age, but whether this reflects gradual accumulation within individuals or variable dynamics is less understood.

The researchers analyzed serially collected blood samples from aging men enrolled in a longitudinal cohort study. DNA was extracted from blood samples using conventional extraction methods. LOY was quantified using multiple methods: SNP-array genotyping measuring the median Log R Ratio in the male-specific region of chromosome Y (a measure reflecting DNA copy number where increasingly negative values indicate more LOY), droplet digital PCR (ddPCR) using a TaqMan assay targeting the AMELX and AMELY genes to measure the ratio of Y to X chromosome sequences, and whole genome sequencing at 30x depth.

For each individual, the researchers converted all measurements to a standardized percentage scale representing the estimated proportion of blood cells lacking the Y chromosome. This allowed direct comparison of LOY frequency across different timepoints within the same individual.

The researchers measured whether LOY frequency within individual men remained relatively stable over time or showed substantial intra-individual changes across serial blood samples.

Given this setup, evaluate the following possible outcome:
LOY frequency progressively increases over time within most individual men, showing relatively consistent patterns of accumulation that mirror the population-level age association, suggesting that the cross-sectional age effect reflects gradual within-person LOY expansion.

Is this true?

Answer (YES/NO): NO